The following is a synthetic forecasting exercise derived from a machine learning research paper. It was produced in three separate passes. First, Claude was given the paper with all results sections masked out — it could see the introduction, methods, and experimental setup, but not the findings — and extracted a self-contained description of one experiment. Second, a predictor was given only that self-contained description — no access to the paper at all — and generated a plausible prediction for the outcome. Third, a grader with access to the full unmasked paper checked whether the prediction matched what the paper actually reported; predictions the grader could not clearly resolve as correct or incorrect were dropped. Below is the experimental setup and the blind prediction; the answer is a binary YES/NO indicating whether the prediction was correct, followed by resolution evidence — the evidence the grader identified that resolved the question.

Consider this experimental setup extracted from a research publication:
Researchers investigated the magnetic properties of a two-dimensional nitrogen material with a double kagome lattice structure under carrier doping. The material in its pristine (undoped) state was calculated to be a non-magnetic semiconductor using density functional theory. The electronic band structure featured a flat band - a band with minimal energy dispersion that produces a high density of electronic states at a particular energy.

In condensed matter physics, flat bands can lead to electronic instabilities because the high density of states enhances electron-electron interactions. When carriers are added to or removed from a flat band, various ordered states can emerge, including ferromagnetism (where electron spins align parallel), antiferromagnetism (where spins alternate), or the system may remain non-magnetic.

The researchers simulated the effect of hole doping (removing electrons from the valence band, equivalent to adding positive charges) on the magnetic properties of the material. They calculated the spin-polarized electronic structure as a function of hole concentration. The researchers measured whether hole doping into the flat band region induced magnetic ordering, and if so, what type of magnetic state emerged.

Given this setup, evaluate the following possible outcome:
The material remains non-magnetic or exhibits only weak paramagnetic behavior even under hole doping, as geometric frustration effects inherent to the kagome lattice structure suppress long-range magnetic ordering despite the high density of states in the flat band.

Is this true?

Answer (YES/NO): NO